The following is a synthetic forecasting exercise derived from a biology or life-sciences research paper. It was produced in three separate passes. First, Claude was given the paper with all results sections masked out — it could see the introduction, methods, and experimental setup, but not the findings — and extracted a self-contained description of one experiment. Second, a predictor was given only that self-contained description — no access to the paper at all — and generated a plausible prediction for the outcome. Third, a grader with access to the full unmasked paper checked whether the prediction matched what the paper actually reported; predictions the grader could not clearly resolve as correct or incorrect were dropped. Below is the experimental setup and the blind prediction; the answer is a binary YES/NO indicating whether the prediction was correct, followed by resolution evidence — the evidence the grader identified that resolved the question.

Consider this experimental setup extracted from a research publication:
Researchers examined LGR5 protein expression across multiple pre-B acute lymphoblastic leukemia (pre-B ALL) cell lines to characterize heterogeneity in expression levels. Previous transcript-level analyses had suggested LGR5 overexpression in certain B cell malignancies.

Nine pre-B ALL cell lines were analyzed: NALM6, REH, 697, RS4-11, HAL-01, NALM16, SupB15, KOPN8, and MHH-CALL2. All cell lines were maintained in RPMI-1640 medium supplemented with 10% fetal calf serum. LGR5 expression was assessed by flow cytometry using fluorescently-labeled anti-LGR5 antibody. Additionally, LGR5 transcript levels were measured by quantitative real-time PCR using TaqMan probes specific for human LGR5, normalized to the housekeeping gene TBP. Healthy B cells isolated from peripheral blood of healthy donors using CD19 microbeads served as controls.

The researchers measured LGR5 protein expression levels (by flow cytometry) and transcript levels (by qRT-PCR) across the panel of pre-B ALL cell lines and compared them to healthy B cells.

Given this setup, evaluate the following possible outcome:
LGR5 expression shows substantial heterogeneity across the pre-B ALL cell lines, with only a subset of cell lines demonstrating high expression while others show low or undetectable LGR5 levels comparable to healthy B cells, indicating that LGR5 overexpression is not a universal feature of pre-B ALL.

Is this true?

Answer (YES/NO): NO